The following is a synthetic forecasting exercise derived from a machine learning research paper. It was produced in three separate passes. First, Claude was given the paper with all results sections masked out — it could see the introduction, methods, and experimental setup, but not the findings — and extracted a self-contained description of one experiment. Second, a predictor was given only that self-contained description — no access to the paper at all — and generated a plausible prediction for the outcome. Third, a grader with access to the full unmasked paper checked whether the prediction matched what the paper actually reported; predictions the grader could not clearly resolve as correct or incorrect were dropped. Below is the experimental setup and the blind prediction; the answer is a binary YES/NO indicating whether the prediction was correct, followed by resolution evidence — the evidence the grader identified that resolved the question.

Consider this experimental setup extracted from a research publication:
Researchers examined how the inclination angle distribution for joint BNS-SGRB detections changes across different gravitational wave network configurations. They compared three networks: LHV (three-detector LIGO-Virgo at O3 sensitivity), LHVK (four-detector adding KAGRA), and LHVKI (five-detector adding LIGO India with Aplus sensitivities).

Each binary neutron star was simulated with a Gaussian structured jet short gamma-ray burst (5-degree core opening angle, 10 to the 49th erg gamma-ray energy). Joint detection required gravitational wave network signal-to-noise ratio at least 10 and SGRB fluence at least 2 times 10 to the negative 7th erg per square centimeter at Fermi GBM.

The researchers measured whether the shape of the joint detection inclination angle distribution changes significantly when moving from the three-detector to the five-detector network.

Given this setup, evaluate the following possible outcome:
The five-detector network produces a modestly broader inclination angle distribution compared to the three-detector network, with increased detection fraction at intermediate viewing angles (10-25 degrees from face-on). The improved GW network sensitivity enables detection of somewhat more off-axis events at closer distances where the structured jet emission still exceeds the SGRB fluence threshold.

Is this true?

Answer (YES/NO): NO